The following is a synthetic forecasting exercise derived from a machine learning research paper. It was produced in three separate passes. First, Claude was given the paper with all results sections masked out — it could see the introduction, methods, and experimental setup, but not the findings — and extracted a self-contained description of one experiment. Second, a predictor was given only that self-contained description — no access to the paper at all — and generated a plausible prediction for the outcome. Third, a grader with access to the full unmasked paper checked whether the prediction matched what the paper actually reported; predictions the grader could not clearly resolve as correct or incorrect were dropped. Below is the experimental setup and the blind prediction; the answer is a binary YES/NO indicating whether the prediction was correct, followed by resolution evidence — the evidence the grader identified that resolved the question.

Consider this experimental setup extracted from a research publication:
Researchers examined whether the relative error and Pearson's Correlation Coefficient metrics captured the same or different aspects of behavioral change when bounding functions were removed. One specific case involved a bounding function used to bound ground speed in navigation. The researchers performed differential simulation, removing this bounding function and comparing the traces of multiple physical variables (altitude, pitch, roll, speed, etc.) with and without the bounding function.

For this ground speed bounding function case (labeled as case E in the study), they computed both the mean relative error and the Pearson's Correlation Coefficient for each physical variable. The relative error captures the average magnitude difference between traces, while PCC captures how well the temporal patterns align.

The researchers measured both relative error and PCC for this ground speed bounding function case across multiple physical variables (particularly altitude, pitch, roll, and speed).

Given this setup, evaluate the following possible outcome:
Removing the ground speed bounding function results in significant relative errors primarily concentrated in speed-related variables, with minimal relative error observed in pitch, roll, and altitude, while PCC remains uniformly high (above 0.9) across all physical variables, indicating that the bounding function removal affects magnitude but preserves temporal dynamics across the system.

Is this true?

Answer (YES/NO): NO